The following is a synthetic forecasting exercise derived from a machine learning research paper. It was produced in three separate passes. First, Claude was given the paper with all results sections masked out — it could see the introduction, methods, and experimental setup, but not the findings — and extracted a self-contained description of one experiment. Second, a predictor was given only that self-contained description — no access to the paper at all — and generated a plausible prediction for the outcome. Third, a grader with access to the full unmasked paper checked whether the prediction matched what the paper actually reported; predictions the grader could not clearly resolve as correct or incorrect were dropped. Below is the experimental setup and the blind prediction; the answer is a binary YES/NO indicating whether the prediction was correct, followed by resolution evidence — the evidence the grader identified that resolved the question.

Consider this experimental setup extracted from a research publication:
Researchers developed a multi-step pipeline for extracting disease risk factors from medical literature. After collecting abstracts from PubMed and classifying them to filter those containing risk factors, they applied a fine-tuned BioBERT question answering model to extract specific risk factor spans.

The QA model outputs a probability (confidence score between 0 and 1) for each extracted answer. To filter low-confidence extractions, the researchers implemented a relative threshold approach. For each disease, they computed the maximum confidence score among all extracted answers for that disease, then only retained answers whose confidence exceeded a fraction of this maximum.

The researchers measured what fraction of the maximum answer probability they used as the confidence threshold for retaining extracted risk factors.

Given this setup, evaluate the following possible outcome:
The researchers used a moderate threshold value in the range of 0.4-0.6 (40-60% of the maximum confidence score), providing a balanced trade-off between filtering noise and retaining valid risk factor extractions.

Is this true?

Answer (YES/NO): YES